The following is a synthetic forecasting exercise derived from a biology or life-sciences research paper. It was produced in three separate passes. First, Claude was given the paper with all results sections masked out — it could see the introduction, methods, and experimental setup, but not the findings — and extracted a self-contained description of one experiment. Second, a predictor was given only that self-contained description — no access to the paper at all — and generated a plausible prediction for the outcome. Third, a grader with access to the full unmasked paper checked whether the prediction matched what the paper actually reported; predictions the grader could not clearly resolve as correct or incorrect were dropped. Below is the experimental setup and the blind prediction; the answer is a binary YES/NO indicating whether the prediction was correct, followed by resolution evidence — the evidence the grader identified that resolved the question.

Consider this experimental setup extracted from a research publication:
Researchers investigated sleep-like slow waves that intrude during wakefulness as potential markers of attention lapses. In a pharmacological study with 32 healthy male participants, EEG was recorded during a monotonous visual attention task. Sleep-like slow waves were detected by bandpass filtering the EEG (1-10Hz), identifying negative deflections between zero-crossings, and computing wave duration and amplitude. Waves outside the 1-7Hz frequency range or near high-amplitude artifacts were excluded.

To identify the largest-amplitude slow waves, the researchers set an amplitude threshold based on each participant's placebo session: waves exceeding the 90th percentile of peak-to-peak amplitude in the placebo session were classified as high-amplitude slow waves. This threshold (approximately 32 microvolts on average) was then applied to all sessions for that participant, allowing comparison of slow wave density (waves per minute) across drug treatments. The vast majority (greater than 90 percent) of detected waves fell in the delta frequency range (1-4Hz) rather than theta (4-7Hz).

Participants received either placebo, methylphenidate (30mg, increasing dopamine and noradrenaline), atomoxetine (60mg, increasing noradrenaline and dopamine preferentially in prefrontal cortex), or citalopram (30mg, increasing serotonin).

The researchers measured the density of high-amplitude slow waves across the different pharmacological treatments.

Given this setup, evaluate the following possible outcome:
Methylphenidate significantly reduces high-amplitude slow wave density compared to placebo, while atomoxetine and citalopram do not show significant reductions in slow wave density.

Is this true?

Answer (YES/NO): NO